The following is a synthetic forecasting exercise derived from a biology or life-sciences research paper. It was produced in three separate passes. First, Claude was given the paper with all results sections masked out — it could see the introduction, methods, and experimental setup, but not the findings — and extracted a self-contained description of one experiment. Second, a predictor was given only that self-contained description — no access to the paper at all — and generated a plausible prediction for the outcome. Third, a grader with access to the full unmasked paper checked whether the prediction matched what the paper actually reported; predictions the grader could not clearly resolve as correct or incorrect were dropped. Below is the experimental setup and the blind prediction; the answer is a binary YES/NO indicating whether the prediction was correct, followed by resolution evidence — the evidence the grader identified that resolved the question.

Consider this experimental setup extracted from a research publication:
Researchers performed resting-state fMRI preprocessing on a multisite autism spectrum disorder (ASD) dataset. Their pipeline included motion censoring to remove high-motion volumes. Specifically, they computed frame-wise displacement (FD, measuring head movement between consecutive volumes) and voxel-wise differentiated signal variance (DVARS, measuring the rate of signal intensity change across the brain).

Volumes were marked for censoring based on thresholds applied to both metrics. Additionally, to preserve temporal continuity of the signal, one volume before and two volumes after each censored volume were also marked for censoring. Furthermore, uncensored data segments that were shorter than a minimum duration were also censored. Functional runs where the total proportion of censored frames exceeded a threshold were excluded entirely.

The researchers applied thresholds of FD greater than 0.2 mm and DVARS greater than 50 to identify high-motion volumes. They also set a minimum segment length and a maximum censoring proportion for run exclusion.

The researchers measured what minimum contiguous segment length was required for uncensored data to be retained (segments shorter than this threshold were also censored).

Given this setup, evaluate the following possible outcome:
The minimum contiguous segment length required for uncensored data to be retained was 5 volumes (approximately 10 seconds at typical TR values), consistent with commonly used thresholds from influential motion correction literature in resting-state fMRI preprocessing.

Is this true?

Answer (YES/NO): YES